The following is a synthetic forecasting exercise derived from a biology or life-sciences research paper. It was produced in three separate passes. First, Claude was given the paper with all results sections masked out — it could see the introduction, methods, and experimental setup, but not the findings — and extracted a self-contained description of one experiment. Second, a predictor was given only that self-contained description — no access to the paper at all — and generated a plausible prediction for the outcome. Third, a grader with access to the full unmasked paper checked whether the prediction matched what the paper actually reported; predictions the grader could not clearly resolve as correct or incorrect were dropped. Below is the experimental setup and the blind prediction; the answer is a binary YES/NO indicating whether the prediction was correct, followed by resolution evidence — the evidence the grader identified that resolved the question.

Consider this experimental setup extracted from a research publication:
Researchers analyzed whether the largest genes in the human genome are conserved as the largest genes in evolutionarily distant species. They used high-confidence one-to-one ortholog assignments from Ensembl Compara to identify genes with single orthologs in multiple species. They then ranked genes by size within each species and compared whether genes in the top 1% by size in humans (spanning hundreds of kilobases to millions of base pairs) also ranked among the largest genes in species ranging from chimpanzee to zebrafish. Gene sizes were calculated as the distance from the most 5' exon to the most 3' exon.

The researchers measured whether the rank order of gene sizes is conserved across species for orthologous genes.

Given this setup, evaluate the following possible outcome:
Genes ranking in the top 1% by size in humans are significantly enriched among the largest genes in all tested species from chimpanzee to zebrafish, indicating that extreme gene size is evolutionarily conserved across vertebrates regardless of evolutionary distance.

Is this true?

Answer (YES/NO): YES